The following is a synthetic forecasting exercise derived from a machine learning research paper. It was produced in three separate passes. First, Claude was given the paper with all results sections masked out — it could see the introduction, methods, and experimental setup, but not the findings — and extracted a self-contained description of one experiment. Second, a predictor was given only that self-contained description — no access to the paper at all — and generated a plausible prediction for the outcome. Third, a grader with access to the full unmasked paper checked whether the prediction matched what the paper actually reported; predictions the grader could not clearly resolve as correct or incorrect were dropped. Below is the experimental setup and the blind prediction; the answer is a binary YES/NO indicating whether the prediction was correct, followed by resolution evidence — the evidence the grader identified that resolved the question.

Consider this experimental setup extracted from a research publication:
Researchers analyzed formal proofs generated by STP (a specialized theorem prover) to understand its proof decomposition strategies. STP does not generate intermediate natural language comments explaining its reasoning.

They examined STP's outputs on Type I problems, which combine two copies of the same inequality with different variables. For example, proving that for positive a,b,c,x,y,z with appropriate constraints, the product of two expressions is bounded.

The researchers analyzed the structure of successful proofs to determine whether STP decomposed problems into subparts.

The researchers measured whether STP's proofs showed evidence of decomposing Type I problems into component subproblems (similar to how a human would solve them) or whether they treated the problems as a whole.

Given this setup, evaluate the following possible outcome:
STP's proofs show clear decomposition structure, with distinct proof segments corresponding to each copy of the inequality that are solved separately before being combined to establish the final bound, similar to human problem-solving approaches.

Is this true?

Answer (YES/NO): YES